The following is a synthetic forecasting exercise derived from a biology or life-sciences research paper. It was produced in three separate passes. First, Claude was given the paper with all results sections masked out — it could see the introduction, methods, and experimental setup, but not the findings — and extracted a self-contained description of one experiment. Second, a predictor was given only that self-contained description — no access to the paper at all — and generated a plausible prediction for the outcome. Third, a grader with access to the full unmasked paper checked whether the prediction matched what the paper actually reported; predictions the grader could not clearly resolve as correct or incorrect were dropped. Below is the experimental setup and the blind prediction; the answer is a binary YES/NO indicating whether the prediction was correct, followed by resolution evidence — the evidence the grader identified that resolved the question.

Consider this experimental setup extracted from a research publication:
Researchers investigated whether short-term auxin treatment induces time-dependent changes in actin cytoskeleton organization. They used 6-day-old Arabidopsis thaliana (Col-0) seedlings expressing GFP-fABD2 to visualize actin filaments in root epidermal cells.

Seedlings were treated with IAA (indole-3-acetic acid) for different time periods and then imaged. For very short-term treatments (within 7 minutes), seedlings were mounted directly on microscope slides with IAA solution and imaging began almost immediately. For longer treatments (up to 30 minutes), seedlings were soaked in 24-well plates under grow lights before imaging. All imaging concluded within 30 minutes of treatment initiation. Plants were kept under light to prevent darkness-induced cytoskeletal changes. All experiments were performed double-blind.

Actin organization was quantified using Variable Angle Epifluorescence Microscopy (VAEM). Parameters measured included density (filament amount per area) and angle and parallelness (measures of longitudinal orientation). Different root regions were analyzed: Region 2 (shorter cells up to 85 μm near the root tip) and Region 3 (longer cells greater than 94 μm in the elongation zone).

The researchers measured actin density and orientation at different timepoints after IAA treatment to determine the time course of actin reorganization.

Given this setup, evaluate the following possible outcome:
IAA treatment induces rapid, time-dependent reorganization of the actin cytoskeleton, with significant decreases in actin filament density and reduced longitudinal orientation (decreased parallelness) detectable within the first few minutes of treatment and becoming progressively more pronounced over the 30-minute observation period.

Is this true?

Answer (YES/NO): NO